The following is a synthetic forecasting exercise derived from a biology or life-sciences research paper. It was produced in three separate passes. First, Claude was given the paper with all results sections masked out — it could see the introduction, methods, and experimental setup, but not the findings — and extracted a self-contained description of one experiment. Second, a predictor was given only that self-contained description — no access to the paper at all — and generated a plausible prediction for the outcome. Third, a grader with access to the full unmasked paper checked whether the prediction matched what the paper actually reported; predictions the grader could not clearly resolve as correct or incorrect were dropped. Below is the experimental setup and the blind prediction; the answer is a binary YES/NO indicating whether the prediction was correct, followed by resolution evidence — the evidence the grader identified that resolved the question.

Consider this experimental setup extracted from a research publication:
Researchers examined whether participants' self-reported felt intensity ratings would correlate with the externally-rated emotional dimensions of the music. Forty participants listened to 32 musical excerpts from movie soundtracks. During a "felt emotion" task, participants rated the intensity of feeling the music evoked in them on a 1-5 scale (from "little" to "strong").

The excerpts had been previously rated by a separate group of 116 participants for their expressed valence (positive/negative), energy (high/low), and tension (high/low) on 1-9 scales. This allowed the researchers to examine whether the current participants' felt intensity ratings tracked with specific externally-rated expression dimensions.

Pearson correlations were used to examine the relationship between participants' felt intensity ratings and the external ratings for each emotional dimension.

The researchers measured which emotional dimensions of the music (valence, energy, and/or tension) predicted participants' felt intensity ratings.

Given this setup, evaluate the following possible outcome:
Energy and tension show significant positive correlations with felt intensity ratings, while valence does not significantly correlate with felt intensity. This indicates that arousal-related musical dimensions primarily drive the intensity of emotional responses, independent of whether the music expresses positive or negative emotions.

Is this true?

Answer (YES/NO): YES